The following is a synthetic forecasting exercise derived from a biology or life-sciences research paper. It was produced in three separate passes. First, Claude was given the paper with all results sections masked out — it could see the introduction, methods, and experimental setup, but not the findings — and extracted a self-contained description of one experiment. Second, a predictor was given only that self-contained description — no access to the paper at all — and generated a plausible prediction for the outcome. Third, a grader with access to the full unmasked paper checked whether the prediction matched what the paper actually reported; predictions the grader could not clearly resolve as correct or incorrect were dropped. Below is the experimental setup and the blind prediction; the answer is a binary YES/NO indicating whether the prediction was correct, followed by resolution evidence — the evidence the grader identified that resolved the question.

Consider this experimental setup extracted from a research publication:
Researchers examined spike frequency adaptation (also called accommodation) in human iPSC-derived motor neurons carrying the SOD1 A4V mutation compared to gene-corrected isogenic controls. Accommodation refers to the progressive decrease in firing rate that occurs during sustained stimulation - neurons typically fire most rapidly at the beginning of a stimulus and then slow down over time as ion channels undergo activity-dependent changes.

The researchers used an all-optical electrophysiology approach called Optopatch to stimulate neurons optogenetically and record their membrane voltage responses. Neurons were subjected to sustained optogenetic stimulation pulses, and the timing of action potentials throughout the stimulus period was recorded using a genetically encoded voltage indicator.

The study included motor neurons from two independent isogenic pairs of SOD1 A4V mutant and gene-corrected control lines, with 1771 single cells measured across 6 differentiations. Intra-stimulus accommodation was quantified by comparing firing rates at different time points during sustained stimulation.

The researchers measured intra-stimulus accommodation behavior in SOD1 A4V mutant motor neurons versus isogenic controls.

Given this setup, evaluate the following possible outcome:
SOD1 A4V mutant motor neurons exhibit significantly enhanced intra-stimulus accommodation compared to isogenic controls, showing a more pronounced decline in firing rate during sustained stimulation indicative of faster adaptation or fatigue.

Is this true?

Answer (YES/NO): NO